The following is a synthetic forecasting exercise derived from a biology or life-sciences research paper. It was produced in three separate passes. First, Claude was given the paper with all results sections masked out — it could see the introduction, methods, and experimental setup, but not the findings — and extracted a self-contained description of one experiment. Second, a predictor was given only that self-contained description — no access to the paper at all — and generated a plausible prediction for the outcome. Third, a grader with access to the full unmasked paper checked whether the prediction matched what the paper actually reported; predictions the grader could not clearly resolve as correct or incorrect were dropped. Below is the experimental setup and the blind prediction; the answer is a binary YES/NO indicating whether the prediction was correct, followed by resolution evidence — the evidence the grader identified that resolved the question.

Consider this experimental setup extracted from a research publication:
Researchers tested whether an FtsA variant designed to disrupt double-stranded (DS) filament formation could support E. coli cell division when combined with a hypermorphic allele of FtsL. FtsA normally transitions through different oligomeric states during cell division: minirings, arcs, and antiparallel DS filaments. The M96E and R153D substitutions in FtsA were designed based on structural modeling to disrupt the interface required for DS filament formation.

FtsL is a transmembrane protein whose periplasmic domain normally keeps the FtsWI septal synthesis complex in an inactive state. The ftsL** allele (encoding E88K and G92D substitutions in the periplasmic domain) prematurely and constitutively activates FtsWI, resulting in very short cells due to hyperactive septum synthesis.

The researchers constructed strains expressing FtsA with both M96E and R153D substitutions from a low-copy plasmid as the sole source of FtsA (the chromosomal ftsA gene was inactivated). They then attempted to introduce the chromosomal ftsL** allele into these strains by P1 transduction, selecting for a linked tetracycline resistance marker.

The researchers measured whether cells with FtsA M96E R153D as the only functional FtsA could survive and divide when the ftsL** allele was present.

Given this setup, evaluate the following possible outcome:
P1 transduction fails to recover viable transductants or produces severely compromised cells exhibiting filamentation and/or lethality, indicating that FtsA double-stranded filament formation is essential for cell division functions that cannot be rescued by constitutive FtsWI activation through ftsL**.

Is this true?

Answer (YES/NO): NO